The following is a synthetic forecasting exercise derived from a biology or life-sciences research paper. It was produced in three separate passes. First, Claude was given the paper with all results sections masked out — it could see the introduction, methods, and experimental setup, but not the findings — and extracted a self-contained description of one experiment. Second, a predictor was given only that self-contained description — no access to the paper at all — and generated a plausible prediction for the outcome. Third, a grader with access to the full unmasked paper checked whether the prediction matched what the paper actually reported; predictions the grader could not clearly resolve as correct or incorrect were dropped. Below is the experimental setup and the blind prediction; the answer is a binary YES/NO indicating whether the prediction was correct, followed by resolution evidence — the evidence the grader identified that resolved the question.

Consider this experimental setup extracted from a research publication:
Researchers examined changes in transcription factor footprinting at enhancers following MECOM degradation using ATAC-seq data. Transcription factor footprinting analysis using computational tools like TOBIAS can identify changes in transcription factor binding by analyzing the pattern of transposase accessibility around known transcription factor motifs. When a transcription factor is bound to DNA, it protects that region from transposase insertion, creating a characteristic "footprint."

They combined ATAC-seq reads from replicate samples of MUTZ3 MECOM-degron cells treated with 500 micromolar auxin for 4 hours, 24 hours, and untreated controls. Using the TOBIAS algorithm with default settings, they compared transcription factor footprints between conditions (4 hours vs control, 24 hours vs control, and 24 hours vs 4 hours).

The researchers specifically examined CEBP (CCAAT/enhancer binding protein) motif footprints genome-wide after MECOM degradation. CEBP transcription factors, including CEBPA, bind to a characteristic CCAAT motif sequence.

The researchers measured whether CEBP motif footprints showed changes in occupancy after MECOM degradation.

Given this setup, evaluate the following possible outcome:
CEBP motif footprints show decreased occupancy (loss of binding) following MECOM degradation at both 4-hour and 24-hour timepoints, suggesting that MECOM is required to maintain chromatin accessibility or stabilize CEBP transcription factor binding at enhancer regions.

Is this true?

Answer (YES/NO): NO